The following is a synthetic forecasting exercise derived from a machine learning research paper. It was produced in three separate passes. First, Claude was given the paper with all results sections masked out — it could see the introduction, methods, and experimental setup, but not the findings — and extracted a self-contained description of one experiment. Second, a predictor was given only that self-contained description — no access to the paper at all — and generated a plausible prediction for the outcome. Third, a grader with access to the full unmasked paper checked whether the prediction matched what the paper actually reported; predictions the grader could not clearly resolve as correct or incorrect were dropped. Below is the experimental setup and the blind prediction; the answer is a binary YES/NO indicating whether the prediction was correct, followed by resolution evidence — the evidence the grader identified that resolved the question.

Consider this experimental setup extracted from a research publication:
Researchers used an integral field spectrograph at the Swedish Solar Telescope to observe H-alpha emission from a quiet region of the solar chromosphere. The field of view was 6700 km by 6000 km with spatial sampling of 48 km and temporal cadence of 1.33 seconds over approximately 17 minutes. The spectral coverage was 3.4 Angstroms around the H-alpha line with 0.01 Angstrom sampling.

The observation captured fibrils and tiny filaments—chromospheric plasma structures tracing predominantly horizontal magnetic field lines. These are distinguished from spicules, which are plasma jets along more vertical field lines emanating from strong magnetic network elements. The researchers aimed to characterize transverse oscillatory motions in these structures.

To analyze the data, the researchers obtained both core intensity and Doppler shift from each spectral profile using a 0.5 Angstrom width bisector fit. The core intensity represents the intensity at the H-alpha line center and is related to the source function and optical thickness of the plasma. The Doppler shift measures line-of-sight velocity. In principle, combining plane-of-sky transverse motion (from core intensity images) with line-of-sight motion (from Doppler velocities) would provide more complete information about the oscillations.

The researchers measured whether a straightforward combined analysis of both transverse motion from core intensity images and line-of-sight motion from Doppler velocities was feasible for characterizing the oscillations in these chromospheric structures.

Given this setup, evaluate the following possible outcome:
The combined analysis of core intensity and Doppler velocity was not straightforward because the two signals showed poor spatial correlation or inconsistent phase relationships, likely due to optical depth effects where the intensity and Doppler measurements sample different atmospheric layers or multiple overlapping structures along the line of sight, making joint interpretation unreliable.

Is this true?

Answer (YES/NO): NO